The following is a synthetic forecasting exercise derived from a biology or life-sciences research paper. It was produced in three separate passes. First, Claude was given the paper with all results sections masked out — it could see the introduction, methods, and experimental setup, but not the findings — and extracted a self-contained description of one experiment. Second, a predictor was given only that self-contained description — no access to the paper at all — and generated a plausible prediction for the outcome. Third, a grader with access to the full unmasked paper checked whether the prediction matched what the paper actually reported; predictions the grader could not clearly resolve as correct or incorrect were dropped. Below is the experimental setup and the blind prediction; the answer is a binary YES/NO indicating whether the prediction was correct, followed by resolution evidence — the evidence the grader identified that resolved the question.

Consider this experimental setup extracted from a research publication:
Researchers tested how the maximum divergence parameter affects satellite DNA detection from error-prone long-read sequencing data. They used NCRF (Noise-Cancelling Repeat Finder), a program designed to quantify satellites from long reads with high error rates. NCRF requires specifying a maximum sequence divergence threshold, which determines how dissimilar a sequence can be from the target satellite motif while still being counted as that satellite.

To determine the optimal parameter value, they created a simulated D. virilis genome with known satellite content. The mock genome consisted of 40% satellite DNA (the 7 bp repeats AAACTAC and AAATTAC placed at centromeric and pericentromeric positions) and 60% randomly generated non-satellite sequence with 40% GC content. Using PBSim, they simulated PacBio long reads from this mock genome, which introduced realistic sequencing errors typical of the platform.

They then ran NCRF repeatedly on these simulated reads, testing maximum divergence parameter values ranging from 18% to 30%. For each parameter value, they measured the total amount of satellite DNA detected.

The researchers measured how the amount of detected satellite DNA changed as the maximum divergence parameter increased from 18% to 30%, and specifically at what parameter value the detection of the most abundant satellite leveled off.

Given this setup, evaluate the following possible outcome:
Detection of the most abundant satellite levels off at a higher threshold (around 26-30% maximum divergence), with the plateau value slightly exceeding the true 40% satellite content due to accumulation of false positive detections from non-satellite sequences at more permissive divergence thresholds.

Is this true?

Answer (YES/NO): NO